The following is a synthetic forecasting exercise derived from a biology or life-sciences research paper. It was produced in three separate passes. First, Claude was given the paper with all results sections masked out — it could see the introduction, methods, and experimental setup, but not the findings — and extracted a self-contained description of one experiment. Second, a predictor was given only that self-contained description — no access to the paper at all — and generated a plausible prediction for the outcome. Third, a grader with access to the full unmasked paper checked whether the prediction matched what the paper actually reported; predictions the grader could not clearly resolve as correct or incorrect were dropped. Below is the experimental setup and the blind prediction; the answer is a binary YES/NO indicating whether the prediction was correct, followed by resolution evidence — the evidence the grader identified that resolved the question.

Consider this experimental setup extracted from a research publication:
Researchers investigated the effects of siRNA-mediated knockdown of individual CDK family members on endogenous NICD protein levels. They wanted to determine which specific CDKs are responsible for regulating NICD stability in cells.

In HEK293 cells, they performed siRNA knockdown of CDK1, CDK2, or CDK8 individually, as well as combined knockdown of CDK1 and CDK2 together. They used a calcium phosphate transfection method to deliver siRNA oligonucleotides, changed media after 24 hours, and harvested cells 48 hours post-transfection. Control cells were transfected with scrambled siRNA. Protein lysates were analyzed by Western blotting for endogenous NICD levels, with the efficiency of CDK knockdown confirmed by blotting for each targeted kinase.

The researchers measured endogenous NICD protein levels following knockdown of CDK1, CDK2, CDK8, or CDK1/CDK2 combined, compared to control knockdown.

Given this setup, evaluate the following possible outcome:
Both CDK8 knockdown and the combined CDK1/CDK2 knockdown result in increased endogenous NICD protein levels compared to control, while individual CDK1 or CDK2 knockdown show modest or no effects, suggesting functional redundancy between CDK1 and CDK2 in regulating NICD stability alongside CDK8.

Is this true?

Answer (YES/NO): NO